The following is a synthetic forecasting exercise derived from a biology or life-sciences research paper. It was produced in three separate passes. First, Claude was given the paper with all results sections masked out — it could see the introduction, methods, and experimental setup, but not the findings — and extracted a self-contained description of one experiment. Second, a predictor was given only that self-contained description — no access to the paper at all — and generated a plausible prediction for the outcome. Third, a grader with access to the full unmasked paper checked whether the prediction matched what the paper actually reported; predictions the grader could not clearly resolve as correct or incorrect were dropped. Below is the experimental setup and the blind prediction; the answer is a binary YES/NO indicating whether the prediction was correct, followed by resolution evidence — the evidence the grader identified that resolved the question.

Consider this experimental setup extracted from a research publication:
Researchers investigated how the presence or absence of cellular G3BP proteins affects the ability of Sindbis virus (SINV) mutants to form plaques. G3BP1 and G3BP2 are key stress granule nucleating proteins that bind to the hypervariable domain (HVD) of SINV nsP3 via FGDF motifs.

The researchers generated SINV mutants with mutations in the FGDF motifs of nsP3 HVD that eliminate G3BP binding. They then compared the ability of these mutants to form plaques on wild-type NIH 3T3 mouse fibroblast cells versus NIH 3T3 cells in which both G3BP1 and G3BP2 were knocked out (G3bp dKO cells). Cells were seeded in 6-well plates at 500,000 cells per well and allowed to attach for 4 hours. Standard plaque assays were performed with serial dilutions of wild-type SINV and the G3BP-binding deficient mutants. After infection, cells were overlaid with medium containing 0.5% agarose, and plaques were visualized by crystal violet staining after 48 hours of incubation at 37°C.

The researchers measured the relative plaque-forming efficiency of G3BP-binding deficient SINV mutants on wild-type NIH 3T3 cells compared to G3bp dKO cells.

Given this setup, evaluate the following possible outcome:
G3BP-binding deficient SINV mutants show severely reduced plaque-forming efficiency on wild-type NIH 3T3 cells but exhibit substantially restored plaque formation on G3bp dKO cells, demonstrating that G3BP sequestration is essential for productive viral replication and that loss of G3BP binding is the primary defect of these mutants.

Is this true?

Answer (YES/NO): NO